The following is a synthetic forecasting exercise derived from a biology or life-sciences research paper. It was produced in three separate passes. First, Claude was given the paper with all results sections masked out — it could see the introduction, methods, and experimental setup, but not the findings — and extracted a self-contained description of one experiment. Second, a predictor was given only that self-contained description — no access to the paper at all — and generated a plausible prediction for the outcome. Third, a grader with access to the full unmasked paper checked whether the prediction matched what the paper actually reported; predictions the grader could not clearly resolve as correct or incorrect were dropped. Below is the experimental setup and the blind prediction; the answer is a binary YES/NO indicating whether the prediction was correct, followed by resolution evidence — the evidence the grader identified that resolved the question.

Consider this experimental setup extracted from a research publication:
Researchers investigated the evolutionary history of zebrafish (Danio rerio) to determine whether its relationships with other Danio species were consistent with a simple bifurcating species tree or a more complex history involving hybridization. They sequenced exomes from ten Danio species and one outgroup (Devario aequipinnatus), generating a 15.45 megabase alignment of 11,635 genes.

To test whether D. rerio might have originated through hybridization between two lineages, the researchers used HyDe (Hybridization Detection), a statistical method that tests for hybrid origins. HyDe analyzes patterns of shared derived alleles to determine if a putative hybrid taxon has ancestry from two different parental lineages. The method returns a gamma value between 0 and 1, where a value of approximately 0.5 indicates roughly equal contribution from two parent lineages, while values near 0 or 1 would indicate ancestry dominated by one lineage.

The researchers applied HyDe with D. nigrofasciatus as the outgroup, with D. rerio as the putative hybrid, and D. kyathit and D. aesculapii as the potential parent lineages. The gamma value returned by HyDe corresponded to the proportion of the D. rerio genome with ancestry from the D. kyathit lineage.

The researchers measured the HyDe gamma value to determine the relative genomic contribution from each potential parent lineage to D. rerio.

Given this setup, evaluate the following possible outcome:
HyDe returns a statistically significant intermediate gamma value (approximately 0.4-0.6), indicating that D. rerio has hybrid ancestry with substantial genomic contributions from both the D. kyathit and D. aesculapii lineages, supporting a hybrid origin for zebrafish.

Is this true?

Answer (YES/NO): YES